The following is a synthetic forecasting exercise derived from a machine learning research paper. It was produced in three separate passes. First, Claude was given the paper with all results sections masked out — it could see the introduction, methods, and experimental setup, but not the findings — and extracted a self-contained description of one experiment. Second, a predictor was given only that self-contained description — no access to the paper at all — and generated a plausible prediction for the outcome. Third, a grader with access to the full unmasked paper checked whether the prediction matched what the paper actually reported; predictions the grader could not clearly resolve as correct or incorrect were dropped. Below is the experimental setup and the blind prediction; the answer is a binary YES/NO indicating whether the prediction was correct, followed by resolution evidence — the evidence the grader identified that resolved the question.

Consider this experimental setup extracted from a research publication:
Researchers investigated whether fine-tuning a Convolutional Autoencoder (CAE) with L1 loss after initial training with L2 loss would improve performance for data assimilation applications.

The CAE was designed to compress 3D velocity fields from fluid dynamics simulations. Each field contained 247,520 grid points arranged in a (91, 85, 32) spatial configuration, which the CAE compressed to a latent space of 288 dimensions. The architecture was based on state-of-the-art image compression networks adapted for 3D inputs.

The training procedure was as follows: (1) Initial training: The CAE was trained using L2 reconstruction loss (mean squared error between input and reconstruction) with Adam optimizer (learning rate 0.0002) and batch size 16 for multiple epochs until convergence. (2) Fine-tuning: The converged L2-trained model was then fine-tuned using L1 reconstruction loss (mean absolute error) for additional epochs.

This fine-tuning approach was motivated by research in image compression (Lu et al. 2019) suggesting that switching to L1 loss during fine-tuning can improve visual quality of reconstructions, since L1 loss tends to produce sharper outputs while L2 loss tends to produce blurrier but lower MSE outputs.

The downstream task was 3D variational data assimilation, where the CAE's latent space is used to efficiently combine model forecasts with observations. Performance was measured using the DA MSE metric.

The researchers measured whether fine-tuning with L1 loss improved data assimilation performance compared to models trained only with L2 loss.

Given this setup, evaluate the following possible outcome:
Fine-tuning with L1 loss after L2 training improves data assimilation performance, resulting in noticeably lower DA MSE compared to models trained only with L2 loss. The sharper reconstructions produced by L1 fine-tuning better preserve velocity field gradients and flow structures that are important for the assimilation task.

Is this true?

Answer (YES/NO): NO